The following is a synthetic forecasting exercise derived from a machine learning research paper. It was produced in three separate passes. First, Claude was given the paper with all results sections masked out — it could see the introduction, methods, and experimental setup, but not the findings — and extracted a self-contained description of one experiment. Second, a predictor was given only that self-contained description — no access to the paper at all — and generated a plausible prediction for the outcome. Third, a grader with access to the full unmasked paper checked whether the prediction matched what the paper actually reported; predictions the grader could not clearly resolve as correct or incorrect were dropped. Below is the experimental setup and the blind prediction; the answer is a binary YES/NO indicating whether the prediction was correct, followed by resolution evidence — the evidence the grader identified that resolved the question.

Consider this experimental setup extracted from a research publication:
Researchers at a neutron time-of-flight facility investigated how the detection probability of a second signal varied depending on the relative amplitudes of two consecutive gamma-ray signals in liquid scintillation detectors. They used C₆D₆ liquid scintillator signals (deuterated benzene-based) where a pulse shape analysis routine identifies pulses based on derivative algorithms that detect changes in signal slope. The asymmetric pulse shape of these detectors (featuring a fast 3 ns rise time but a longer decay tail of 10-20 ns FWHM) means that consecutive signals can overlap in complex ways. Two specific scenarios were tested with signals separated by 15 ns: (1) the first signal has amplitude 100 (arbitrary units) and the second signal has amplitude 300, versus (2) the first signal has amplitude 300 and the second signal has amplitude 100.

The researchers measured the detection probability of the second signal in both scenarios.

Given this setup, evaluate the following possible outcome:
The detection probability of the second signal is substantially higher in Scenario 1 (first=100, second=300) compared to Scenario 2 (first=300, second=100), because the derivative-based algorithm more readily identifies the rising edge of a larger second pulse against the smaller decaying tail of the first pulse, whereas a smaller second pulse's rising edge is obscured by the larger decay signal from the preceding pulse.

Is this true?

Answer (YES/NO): YES